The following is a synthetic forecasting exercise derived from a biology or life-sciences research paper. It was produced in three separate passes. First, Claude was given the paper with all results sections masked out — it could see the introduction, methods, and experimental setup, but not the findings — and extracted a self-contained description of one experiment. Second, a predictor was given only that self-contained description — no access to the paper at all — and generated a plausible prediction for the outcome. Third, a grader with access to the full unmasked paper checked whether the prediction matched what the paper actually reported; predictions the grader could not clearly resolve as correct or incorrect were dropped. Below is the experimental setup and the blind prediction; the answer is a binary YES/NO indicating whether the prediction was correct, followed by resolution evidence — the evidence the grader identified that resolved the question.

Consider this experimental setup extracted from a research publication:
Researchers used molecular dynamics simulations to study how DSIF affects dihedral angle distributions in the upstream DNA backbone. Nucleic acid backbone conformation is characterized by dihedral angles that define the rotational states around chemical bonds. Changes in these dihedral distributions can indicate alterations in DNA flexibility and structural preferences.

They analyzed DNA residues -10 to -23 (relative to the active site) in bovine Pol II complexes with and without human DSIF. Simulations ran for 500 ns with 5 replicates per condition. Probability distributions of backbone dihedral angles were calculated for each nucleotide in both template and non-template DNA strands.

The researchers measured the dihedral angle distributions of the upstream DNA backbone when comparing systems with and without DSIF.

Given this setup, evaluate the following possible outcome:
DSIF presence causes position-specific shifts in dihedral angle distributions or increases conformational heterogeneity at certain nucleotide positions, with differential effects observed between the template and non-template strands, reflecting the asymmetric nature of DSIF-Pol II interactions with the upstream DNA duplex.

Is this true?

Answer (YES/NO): NO